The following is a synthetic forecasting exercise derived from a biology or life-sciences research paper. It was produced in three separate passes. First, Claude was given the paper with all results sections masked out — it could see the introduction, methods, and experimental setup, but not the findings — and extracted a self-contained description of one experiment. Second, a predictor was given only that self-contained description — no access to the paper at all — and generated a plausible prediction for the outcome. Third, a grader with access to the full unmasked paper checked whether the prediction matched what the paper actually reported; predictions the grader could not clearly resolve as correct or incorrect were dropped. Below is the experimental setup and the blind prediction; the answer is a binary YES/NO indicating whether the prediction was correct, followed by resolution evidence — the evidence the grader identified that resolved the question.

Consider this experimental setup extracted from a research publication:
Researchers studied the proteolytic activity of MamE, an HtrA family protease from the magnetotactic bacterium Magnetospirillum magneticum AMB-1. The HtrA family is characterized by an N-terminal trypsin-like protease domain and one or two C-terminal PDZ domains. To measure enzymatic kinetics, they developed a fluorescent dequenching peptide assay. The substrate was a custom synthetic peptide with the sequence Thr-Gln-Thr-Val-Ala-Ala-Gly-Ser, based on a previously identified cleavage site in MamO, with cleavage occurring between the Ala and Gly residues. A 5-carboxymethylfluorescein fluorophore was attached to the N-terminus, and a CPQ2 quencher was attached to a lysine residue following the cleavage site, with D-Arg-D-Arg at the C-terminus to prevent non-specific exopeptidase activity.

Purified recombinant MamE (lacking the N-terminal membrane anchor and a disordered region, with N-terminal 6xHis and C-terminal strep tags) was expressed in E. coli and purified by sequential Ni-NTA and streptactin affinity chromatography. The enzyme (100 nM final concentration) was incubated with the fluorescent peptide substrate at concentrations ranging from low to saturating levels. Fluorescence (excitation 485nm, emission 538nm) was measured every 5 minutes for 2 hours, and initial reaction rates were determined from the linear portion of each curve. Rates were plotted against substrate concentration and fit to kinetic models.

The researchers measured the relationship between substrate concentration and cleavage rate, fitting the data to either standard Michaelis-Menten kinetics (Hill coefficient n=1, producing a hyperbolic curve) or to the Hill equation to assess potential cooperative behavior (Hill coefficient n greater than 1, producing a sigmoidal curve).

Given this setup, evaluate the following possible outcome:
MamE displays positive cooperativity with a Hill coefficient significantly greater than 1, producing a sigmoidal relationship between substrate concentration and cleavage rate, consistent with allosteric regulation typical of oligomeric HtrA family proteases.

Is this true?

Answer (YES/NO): YES